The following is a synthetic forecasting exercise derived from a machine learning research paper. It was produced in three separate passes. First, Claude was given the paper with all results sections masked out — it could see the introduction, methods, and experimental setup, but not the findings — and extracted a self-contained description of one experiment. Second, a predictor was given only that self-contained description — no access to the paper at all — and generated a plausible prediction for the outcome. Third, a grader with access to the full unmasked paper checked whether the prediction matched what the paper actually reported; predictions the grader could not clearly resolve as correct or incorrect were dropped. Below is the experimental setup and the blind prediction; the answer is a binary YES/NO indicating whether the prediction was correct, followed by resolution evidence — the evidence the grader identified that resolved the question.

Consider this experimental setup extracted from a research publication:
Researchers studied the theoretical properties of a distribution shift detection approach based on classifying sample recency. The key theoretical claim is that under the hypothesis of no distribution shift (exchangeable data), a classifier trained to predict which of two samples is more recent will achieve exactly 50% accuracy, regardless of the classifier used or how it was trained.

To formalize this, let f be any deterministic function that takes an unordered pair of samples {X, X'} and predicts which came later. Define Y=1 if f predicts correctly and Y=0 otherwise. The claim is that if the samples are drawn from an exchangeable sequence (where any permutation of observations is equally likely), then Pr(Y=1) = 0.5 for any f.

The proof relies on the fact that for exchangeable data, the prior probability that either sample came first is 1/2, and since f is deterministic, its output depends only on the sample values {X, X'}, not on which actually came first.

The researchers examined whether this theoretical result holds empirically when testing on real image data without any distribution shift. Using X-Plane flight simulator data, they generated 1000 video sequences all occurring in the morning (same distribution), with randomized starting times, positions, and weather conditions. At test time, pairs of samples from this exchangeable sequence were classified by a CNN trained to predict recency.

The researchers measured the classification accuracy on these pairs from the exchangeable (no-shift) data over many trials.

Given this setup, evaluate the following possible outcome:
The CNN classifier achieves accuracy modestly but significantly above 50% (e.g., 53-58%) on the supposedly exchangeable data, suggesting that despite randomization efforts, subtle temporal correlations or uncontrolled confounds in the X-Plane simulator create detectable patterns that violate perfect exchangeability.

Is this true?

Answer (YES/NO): NO